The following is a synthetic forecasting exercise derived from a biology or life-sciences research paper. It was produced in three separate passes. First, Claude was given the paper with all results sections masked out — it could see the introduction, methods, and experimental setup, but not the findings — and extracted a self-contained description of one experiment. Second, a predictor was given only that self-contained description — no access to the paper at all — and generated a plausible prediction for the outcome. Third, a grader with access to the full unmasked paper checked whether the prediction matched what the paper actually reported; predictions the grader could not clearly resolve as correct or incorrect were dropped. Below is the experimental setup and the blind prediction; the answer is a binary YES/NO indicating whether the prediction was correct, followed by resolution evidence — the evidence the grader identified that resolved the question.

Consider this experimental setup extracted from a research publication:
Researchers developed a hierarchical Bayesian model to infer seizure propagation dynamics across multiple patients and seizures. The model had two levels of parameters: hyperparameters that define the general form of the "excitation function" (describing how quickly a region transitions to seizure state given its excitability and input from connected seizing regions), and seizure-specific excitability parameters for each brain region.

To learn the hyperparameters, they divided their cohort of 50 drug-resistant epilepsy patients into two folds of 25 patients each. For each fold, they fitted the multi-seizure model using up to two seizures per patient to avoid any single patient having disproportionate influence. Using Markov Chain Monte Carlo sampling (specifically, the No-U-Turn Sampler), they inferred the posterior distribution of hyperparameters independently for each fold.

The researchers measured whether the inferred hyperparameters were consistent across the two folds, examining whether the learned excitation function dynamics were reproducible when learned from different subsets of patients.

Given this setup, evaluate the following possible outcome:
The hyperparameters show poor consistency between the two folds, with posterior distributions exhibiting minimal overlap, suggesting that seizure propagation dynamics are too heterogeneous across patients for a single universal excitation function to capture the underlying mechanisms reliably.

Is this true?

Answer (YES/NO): NO